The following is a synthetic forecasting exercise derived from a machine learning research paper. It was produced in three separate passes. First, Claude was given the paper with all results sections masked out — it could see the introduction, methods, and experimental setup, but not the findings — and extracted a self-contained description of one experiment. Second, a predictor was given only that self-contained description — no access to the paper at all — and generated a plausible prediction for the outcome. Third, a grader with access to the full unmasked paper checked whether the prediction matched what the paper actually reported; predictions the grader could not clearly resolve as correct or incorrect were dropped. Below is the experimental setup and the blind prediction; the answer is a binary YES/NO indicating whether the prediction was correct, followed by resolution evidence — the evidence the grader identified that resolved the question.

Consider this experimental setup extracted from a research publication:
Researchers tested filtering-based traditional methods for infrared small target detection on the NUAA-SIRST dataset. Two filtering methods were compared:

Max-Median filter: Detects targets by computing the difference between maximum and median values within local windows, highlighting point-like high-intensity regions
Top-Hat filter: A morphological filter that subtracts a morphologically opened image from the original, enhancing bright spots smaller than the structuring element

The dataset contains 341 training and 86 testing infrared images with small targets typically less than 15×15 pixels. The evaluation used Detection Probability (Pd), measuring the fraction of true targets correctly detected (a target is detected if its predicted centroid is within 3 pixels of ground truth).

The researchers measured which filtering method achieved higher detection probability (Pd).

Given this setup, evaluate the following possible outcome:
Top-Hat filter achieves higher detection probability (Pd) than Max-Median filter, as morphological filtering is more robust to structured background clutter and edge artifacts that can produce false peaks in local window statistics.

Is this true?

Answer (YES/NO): YES